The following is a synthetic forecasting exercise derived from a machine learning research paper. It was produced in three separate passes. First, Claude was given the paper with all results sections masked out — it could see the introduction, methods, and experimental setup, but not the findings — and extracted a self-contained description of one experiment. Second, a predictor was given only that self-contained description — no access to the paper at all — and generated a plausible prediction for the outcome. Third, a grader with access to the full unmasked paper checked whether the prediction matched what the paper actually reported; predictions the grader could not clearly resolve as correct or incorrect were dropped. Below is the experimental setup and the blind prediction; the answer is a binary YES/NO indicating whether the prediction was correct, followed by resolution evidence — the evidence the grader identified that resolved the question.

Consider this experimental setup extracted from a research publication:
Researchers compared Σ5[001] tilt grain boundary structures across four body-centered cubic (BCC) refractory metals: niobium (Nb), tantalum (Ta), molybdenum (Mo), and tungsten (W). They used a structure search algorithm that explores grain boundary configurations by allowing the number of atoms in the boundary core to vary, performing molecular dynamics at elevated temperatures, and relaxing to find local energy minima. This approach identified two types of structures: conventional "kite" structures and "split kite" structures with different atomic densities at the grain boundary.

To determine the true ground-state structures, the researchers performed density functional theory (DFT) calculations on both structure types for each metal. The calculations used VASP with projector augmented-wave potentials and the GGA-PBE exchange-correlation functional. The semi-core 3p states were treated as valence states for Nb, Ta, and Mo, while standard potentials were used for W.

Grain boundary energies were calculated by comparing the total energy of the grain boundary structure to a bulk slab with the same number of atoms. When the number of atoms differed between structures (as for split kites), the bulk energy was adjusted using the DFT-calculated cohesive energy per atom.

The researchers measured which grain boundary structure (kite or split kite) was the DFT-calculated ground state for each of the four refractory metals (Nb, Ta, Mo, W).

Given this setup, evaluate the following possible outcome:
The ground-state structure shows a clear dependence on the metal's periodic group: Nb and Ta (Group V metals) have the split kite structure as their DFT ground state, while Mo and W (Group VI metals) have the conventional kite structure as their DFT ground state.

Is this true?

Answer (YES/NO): NO